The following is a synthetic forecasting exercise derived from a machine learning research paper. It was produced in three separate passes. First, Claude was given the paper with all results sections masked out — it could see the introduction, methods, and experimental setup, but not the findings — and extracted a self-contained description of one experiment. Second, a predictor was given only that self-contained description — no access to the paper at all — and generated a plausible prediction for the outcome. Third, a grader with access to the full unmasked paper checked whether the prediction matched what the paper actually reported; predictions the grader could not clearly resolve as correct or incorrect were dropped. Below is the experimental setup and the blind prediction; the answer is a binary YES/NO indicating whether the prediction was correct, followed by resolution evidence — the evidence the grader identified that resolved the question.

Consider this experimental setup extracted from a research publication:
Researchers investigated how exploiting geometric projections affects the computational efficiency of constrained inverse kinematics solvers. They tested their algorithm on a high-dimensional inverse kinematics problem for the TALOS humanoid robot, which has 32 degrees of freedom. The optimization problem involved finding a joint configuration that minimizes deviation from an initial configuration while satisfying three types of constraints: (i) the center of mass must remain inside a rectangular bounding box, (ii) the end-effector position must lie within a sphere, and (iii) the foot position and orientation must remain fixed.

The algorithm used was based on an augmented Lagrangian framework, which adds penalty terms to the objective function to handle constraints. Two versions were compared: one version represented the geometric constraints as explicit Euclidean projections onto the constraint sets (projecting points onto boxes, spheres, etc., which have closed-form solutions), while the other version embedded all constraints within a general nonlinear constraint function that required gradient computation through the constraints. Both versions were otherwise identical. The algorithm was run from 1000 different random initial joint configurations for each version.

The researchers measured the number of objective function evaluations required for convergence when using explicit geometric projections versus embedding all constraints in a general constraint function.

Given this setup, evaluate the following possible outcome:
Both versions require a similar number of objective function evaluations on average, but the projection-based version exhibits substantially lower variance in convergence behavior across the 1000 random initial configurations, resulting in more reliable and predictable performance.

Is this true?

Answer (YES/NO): NO